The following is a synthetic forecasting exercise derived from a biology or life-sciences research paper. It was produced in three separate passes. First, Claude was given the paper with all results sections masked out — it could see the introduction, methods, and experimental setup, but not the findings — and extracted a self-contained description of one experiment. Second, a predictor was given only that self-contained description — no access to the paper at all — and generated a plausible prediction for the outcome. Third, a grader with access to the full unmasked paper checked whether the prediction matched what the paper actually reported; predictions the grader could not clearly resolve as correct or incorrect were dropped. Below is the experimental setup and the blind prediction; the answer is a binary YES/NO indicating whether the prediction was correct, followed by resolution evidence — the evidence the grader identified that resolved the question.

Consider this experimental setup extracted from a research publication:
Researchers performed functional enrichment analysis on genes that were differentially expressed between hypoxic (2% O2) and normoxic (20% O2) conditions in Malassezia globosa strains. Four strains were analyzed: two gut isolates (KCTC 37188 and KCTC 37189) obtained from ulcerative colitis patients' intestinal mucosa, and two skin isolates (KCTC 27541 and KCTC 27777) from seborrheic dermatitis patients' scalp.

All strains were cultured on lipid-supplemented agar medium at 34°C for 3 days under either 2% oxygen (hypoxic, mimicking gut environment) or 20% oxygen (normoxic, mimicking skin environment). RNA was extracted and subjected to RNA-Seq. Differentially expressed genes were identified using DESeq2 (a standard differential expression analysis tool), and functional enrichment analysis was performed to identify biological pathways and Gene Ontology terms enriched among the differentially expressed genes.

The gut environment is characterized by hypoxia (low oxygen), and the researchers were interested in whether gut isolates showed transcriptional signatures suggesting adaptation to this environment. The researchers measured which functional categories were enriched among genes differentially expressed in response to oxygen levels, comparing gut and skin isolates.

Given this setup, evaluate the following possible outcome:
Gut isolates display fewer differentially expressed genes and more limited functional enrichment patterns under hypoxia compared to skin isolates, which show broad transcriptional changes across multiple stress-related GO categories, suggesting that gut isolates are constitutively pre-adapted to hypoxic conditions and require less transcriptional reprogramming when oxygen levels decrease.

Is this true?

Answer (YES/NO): NO